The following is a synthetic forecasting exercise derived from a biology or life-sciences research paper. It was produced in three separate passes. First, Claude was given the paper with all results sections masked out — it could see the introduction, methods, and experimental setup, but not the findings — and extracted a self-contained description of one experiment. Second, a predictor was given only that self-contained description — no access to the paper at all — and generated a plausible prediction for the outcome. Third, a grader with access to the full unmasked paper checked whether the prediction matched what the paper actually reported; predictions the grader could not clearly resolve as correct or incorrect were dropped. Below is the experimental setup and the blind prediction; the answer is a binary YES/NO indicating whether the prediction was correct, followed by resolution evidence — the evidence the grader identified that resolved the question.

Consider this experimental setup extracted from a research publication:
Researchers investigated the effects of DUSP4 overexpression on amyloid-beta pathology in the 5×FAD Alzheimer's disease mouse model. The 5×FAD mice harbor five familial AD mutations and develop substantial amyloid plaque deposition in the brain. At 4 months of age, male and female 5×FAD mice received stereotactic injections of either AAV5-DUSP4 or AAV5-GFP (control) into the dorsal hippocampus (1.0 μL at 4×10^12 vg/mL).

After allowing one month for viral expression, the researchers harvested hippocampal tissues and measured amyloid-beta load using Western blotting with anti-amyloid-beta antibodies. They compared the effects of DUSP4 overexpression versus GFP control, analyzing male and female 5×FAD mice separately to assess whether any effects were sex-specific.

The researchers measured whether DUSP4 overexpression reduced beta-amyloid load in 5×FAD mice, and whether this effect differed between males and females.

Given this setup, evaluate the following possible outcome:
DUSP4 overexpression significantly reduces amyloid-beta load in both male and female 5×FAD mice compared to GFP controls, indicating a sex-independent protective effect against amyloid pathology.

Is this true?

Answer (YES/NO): YES